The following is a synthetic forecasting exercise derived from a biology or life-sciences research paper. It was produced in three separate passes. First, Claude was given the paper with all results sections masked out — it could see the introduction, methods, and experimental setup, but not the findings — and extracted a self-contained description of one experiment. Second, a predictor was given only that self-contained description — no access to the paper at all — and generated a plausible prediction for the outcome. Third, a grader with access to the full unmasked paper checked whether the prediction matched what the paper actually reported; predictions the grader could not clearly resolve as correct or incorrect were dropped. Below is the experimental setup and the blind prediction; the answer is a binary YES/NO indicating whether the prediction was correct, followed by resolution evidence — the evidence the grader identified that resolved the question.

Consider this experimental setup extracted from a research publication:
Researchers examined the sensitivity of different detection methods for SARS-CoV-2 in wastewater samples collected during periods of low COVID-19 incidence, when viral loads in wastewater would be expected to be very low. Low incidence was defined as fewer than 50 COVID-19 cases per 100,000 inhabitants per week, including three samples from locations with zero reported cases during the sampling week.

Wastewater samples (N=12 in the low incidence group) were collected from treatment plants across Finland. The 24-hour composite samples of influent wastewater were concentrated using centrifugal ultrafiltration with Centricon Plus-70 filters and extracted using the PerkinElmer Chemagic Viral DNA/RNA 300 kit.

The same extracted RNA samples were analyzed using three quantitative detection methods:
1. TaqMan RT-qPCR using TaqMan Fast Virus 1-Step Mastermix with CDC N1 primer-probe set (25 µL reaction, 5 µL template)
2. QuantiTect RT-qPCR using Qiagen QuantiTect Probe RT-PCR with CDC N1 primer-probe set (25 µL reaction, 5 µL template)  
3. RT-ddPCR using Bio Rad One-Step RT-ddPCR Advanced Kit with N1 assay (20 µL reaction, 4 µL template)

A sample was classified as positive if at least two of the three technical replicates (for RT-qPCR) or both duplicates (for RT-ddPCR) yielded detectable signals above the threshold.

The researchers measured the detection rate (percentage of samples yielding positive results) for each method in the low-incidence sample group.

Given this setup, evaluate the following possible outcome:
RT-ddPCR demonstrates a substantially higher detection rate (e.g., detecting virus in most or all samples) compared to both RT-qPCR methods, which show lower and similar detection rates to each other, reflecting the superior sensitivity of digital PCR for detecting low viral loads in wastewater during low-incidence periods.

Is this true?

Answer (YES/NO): NO